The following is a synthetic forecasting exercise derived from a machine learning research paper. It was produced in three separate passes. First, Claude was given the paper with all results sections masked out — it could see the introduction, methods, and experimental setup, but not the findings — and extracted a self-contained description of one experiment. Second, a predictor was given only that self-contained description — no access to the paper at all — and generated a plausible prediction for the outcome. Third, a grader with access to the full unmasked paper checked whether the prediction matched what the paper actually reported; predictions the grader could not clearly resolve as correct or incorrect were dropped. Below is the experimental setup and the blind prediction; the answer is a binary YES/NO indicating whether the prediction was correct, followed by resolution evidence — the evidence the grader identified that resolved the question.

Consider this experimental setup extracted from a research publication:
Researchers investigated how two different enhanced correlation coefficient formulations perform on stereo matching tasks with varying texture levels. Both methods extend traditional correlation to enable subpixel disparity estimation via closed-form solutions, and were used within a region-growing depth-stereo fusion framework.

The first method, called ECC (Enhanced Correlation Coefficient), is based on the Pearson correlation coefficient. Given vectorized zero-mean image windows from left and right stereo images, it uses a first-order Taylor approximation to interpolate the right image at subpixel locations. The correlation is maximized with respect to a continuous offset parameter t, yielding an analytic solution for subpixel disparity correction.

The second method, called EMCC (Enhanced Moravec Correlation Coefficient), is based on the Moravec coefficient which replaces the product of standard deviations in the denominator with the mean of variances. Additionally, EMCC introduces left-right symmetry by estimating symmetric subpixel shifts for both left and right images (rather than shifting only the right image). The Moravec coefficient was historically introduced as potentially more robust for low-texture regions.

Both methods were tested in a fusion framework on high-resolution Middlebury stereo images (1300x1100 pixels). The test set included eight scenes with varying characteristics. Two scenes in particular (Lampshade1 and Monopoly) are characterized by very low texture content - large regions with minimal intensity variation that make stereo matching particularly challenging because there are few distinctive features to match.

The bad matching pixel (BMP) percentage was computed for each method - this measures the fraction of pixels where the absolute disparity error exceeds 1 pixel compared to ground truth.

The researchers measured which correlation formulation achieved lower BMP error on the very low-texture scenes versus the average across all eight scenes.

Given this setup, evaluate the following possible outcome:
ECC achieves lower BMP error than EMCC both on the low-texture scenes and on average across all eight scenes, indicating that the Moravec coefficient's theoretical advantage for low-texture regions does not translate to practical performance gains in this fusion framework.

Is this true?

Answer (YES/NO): NO